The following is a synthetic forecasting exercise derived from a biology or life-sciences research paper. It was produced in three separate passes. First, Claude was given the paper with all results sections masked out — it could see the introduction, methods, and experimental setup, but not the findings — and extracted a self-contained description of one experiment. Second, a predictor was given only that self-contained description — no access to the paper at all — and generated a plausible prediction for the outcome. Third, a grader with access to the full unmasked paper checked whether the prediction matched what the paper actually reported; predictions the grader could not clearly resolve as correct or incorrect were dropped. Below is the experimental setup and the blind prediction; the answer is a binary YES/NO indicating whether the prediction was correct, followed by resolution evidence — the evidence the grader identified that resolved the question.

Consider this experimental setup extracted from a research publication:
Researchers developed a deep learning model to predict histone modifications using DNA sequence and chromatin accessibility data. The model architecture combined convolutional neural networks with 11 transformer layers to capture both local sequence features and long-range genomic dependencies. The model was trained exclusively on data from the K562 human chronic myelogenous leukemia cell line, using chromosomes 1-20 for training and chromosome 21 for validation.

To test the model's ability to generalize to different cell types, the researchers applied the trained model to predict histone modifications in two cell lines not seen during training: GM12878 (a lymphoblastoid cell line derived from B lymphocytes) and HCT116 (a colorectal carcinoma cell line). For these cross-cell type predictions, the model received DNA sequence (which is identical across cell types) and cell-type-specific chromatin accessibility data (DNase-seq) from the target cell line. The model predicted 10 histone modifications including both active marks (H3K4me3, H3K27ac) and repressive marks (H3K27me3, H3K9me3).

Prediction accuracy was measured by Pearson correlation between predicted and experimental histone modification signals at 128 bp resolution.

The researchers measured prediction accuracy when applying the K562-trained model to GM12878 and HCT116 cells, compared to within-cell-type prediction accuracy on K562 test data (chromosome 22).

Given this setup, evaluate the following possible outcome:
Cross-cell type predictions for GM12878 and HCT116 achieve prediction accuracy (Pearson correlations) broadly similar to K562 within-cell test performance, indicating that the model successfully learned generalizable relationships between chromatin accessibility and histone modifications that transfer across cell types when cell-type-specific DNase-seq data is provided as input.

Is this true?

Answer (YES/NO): YES